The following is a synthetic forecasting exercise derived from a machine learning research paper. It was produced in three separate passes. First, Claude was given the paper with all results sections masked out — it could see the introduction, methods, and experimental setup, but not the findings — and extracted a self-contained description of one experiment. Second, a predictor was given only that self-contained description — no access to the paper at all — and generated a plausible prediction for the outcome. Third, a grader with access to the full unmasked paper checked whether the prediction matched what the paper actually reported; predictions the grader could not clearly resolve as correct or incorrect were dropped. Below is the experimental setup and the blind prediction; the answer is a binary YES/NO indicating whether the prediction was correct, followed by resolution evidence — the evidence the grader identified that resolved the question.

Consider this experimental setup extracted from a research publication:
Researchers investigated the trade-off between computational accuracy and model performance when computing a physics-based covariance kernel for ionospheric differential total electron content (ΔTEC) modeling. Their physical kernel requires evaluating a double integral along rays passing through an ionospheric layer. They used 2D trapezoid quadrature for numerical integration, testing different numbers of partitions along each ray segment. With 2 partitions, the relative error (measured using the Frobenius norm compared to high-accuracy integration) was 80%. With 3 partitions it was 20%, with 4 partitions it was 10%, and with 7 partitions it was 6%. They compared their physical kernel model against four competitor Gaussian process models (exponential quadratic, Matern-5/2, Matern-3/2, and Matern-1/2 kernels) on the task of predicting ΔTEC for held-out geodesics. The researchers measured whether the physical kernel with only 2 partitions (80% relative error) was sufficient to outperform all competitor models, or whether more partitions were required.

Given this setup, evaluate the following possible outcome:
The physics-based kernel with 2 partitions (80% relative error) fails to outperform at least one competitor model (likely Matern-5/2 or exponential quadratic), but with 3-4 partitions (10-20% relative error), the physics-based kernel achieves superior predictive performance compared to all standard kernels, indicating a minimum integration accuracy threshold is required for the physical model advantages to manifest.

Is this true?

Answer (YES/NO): NO